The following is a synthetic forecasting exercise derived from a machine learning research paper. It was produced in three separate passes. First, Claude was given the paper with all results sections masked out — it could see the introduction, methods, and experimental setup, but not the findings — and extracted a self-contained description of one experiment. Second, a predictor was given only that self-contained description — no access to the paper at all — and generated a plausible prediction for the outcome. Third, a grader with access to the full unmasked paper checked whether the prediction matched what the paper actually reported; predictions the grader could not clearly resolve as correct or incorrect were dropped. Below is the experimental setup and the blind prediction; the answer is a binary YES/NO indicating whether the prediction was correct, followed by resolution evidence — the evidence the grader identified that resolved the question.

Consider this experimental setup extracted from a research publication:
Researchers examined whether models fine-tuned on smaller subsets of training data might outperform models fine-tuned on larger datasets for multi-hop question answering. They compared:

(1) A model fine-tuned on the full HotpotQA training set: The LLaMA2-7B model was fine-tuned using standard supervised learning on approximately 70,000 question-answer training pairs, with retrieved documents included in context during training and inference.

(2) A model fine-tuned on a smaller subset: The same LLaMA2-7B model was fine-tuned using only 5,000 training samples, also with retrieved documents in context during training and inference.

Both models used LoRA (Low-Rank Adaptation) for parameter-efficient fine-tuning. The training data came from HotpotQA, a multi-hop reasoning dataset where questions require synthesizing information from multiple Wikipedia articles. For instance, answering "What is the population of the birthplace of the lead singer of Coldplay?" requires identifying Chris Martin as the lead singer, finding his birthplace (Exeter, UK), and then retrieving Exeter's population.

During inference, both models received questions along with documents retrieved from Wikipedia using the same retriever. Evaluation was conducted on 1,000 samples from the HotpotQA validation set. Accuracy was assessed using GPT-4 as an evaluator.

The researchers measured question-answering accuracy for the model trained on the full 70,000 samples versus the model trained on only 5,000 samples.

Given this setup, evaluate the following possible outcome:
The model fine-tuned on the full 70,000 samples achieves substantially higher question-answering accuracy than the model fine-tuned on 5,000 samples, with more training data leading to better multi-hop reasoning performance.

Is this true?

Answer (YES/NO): NO